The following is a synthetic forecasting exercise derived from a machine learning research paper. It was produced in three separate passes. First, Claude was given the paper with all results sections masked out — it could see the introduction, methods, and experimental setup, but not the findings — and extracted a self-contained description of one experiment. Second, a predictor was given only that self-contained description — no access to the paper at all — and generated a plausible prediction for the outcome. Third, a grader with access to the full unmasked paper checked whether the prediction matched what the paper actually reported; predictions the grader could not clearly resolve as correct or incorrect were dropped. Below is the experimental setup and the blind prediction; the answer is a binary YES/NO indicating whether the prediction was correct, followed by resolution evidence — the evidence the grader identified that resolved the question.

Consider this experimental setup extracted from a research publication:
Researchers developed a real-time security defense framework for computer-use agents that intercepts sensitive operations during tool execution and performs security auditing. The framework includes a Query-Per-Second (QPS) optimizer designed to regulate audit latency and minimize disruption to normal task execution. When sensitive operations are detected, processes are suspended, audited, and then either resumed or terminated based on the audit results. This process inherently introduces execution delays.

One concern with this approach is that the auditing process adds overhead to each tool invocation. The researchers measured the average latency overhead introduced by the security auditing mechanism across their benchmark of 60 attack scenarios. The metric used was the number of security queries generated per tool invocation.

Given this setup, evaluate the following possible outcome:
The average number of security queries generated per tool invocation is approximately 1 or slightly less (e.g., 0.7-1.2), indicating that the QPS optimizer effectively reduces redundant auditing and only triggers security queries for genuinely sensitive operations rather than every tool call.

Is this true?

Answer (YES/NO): NO